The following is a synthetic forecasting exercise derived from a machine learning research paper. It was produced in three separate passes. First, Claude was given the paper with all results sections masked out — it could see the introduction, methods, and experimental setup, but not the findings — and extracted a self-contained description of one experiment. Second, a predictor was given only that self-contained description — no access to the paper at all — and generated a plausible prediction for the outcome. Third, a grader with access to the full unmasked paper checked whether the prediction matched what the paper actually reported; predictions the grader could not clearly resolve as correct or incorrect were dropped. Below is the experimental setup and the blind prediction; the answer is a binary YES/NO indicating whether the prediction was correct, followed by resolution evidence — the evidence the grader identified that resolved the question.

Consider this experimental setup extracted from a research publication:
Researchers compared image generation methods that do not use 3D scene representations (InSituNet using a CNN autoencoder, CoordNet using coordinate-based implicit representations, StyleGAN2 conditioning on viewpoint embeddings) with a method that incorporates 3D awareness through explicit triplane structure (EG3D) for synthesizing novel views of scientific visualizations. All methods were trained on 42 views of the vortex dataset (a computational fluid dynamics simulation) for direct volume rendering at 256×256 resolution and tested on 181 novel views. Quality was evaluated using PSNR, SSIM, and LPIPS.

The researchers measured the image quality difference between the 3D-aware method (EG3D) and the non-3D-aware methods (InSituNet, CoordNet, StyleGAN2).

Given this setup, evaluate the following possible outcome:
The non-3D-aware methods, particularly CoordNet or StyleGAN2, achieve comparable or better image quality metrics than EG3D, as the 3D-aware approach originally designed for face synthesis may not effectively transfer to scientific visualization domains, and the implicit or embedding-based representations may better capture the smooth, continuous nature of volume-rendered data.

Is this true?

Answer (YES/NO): NO